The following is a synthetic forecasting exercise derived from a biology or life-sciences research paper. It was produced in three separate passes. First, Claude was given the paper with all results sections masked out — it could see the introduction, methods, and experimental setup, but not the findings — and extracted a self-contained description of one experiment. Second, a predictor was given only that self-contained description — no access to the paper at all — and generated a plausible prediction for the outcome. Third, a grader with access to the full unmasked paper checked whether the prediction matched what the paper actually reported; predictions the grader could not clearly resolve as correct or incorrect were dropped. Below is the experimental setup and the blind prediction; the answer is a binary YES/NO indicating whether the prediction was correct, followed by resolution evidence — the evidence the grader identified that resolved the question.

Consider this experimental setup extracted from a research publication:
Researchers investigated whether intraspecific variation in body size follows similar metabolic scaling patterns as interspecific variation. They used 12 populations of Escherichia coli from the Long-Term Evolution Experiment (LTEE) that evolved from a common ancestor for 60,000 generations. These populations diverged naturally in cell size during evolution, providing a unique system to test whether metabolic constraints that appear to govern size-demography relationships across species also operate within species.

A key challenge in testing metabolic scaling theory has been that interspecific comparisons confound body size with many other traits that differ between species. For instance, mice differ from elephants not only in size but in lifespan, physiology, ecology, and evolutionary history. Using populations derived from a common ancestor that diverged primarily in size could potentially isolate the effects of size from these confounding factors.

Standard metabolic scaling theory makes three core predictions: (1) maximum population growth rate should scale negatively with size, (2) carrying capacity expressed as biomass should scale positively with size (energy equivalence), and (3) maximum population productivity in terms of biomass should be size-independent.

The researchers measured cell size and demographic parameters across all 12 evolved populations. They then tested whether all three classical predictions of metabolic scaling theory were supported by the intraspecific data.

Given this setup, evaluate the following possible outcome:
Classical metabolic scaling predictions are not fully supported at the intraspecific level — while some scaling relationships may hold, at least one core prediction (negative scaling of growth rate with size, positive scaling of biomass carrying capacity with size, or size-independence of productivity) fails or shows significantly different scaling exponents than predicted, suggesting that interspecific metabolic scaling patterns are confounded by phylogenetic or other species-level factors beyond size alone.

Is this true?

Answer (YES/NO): YES